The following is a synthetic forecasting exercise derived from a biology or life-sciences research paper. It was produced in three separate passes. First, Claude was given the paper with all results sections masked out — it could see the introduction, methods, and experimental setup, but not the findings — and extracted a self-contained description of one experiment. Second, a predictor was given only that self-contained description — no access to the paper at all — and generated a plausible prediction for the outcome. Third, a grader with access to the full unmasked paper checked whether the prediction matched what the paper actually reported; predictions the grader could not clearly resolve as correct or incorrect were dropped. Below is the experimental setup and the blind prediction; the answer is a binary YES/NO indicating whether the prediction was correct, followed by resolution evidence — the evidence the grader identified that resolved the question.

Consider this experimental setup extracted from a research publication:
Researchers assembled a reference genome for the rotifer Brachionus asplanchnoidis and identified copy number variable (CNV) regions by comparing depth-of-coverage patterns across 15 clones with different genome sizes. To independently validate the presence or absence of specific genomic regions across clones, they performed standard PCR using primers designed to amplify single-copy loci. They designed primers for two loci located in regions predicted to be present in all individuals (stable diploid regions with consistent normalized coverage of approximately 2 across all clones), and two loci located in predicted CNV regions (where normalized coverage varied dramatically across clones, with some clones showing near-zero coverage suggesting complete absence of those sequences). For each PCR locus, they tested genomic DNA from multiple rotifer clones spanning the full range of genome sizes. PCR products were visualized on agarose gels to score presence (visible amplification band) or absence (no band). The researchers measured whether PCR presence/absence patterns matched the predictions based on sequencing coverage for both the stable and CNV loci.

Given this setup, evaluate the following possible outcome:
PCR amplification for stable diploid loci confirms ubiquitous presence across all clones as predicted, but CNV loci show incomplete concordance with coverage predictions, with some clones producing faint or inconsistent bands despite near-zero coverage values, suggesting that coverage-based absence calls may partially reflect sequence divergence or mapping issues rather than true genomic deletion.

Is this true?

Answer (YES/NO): NO